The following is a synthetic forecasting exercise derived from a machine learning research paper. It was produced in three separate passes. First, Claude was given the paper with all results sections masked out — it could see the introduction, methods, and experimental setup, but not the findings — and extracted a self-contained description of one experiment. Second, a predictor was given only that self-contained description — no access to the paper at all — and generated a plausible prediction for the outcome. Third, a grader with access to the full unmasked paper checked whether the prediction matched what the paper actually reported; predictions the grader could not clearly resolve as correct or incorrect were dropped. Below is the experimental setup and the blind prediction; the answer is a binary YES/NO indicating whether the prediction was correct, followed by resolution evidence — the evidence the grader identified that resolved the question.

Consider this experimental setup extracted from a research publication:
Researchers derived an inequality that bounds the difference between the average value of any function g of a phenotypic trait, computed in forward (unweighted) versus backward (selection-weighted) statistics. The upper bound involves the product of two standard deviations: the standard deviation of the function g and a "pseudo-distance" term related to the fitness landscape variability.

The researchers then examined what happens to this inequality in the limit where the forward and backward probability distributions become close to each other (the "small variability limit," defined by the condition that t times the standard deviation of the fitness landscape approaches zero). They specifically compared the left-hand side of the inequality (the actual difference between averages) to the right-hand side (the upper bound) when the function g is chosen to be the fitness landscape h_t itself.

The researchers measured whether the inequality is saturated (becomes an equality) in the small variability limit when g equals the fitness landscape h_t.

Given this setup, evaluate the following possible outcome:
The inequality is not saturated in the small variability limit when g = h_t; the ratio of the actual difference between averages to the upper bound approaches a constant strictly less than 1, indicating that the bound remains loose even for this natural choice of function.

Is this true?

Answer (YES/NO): NO